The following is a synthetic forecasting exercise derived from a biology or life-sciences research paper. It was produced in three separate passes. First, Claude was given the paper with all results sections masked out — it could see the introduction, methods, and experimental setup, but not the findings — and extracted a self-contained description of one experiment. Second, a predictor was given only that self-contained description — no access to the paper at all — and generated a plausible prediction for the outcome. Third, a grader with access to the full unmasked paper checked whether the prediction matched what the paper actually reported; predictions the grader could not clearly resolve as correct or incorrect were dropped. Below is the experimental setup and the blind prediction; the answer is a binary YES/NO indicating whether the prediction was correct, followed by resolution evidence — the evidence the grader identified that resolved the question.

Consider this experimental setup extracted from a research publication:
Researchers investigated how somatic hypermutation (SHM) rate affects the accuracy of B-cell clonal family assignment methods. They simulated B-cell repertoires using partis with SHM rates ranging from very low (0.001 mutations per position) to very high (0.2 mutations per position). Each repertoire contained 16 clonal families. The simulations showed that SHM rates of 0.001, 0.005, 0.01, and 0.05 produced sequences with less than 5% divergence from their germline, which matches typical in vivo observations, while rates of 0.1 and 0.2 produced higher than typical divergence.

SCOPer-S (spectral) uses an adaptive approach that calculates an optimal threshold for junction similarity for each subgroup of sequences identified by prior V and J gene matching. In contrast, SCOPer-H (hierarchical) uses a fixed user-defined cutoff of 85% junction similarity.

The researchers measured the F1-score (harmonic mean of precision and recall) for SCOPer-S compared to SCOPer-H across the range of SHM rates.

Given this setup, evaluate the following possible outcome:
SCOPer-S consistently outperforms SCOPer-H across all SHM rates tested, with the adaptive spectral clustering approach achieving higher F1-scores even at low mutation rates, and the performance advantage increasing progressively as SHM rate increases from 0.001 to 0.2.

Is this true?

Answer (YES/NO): NO